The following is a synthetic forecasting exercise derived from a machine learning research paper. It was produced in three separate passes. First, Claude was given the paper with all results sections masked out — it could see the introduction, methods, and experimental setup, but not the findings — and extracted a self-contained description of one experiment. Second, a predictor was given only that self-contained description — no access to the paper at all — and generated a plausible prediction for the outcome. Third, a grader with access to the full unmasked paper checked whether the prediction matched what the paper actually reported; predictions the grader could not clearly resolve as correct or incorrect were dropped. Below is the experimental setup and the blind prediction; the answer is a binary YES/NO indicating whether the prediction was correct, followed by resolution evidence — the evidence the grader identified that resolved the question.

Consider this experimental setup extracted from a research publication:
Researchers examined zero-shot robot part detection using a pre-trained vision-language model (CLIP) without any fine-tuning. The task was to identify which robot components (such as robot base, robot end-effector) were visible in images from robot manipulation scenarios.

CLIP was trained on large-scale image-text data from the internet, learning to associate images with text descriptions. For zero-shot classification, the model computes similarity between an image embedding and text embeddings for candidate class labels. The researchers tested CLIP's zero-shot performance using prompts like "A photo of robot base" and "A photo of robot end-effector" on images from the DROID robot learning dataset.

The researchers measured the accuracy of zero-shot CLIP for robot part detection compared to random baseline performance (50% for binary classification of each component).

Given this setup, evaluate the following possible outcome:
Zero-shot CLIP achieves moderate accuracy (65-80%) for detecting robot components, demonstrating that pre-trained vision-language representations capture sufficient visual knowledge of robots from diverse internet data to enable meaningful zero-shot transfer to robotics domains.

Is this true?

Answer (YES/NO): NO